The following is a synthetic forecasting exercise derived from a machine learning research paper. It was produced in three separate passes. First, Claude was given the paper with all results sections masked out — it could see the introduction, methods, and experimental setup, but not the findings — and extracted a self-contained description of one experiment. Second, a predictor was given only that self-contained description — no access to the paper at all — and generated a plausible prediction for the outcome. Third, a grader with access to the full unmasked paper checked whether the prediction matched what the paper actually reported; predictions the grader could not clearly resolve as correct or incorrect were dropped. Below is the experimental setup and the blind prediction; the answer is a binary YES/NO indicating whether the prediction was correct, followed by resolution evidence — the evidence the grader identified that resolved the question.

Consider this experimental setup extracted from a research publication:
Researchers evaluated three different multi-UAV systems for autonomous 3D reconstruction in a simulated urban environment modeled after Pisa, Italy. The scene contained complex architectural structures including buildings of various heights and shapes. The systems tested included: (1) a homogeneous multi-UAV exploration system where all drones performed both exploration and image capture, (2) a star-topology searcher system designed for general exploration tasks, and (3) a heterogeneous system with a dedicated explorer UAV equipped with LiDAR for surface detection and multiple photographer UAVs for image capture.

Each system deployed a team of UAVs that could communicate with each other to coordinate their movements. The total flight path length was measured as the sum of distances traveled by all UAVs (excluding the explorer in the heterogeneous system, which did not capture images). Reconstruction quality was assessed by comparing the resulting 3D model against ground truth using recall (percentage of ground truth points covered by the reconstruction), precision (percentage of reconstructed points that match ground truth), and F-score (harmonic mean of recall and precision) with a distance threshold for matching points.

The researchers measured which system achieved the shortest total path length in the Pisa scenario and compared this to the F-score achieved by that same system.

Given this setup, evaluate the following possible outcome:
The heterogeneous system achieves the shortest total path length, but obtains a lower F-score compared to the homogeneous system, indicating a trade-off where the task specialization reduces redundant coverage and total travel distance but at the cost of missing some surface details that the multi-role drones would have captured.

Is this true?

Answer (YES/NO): NO